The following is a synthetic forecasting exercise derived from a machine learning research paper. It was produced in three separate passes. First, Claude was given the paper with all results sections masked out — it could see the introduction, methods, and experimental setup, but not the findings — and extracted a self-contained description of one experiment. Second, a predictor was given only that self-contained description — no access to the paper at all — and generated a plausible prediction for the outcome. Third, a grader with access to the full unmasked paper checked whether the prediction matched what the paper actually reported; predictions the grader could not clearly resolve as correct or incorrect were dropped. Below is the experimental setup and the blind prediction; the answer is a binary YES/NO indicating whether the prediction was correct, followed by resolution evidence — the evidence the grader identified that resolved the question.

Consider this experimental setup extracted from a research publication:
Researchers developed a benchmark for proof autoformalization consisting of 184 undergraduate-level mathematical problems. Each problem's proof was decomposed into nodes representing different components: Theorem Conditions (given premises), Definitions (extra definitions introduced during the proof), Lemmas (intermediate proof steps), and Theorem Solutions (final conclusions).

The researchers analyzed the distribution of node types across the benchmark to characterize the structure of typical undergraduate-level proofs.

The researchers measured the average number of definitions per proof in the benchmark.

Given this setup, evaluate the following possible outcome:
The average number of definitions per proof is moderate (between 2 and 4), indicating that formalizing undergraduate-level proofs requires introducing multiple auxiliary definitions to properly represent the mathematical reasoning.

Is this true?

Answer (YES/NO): NO